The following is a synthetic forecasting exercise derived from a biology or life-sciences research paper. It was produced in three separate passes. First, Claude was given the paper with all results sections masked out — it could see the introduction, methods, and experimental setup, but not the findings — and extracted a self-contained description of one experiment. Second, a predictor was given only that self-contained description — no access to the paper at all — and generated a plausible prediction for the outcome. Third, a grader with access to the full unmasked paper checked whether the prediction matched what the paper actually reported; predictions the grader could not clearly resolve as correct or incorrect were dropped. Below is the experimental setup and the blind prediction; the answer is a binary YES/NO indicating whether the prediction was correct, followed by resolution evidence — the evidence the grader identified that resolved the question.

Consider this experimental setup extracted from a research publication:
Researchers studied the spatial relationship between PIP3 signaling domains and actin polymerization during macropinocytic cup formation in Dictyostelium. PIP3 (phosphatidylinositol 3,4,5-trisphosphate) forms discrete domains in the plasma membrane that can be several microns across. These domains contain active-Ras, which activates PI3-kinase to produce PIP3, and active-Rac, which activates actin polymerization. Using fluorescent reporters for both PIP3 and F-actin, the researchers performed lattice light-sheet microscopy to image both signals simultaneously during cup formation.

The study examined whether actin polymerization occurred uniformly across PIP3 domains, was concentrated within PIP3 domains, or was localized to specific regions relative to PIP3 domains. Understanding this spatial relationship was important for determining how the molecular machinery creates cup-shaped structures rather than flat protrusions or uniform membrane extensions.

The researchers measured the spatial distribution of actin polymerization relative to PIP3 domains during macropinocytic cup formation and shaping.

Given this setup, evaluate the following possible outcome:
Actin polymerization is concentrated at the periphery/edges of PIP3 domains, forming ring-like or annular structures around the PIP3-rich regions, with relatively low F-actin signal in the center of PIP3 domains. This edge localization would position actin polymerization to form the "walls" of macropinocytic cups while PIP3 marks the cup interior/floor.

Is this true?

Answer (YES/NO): NO